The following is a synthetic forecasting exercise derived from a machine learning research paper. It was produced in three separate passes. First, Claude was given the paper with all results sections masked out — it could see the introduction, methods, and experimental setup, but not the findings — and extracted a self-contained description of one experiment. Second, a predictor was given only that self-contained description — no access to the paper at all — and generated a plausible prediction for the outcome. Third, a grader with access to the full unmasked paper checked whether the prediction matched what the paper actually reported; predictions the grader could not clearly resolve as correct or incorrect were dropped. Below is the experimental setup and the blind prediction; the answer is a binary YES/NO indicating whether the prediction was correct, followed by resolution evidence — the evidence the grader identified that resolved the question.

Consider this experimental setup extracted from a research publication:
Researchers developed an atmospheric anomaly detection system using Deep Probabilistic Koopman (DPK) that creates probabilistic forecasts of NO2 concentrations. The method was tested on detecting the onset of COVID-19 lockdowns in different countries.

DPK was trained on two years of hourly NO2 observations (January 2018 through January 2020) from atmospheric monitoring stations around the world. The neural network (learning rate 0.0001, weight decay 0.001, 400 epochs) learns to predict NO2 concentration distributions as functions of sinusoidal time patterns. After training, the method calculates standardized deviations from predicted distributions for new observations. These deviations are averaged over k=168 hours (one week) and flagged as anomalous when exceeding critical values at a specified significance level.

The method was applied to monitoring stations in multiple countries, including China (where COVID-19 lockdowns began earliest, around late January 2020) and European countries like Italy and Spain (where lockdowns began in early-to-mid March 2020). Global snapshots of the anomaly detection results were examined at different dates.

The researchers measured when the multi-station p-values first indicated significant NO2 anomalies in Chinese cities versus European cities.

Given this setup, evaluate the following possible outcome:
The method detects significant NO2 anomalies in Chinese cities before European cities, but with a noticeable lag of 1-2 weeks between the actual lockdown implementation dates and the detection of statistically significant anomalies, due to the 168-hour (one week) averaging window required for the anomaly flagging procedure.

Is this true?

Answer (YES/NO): NO